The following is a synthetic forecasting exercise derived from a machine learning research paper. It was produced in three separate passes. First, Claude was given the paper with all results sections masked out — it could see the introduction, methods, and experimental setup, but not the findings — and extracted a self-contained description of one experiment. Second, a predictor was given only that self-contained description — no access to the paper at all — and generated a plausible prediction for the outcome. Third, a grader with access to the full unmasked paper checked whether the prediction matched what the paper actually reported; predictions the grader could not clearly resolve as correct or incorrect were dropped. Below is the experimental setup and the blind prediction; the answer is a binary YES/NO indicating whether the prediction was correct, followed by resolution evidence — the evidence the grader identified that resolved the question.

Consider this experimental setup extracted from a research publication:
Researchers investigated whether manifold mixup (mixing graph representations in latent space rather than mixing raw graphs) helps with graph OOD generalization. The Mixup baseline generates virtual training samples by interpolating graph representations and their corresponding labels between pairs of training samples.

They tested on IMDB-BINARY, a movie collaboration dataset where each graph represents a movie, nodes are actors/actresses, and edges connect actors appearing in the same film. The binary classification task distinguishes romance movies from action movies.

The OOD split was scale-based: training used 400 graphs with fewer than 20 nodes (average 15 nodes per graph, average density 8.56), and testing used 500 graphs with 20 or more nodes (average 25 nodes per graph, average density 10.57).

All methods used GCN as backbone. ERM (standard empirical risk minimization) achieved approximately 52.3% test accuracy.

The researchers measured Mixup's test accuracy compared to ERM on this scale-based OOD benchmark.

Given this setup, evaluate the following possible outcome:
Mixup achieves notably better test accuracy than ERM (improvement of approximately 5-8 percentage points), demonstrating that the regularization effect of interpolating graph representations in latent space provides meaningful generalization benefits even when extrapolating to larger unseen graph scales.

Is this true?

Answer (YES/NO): YES